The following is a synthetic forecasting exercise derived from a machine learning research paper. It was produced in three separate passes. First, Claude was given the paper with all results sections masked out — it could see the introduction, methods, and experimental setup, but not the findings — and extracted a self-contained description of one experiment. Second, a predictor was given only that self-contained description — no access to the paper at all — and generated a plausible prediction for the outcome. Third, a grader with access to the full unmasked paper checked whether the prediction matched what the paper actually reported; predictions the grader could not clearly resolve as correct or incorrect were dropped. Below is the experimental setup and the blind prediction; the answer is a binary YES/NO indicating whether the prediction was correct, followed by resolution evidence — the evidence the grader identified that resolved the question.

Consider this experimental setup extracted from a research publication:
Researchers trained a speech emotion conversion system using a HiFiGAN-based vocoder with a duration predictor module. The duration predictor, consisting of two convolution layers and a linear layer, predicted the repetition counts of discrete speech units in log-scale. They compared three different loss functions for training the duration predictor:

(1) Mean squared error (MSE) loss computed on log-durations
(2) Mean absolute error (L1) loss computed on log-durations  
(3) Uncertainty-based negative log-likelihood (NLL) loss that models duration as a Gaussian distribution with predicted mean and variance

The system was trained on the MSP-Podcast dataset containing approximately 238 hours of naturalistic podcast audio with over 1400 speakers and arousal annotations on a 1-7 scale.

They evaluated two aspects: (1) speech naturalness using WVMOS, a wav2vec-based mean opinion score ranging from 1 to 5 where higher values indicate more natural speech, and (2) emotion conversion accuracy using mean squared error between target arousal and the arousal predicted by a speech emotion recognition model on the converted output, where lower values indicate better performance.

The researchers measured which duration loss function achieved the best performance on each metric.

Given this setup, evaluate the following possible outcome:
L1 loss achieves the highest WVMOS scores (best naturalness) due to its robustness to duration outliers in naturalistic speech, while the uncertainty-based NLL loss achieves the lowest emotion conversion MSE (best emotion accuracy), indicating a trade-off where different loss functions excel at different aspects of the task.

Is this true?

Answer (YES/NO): NO